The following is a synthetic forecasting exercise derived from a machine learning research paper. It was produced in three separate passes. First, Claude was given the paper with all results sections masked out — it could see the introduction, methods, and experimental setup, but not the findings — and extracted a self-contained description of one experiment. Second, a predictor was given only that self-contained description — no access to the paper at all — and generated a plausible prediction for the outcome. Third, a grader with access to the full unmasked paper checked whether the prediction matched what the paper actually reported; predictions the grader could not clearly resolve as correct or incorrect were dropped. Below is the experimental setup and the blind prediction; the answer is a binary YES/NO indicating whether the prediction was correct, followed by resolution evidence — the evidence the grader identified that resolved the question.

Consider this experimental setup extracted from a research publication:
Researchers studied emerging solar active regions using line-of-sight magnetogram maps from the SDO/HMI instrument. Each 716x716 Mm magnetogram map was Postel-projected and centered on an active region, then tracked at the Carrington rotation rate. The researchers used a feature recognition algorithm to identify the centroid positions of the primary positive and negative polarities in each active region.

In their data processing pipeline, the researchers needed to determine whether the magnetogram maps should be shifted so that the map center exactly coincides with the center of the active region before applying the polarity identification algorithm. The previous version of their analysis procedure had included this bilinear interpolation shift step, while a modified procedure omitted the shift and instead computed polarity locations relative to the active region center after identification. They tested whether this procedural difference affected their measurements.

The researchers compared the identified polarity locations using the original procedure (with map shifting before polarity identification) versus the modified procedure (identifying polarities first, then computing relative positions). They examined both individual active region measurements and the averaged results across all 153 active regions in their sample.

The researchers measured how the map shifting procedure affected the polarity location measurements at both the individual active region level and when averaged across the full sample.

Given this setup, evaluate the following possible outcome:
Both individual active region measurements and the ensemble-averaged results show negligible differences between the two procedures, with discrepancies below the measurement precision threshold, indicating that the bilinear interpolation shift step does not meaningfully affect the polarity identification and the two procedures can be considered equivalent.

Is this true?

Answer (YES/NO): NO